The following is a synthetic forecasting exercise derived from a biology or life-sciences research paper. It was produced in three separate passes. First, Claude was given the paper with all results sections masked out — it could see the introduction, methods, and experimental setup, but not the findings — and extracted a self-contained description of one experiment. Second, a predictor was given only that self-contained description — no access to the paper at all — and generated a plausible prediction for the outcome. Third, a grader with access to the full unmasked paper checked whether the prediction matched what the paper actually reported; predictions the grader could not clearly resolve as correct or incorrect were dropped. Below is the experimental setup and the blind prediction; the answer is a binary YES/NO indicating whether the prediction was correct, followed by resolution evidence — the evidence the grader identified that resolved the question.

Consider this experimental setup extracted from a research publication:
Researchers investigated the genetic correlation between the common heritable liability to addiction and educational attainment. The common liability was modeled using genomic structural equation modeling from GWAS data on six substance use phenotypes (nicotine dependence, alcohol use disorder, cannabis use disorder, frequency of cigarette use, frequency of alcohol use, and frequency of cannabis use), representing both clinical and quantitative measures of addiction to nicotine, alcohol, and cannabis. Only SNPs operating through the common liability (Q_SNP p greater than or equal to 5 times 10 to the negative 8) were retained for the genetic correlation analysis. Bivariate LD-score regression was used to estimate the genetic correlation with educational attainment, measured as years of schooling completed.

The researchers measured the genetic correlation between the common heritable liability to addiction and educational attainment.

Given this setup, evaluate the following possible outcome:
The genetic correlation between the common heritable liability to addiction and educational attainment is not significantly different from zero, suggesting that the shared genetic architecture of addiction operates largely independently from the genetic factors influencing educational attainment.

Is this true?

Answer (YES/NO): NO